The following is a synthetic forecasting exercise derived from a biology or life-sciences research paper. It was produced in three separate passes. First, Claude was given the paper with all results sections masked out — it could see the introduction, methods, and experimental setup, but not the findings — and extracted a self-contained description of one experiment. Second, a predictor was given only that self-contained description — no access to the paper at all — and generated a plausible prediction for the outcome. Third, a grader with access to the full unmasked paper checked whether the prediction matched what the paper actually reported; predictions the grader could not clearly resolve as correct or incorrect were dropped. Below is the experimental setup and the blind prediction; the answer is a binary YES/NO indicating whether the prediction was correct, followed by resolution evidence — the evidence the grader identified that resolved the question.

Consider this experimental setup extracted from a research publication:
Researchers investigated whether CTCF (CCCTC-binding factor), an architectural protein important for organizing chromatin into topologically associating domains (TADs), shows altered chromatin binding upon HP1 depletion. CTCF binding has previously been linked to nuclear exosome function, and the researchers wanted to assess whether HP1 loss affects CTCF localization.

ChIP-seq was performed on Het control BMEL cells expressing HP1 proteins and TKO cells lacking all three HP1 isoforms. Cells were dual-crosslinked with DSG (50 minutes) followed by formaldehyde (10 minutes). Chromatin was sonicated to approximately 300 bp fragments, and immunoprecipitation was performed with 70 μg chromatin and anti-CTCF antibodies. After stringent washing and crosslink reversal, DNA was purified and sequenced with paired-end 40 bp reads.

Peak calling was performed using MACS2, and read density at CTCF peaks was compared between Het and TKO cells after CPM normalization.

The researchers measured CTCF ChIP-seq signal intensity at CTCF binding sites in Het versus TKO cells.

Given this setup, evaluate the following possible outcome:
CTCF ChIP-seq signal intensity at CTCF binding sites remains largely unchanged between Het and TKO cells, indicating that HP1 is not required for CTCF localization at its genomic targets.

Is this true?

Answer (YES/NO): NO